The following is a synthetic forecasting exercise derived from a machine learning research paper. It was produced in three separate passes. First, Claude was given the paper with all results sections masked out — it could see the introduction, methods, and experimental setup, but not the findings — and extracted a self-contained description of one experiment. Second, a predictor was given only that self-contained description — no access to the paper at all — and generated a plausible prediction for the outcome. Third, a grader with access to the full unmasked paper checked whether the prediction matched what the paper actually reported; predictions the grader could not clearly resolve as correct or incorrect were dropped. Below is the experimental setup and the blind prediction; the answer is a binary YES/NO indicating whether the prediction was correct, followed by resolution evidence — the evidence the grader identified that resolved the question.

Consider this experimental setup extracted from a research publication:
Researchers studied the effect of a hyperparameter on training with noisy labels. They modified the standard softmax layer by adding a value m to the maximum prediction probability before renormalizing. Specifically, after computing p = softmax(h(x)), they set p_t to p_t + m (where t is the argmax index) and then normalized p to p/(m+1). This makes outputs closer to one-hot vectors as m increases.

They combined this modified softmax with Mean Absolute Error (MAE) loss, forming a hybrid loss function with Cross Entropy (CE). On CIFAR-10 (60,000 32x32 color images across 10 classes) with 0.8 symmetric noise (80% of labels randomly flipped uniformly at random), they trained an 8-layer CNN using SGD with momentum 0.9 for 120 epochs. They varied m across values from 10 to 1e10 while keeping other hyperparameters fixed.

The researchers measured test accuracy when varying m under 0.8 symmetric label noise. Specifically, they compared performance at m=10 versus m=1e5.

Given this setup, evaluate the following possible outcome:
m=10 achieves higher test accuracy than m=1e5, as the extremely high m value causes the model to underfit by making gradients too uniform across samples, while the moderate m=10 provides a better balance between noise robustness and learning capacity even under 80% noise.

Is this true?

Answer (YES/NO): NO